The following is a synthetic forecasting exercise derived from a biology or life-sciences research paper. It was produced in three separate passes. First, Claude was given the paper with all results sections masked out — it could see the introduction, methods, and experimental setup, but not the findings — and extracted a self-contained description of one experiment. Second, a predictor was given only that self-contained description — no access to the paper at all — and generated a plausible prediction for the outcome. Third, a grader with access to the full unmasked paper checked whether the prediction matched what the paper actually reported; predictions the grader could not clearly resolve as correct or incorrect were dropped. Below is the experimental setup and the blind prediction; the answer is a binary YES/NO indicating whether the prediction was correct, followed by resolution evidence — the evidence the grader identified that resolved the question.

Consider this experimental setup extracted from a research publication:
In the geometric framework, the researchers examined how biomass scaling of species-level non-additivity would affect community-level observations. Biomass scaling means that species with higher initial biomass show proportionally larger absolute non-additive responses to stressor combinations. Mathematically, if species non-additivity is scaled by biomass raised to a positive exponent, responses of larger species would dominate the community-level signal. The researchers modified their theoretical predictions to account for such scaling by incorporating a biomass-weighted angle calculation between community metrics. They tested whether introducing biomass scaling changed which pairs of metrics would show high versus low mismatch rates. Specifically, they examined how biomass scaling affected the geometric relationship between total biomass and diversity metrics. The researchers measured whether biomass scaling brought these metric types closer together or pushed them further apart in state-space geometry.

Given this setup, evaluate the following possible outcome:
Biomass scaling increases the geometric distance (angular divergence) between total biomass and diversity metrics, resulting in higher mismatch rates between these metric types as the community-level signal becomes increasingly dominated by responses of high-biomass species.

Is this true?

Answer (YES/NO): YES